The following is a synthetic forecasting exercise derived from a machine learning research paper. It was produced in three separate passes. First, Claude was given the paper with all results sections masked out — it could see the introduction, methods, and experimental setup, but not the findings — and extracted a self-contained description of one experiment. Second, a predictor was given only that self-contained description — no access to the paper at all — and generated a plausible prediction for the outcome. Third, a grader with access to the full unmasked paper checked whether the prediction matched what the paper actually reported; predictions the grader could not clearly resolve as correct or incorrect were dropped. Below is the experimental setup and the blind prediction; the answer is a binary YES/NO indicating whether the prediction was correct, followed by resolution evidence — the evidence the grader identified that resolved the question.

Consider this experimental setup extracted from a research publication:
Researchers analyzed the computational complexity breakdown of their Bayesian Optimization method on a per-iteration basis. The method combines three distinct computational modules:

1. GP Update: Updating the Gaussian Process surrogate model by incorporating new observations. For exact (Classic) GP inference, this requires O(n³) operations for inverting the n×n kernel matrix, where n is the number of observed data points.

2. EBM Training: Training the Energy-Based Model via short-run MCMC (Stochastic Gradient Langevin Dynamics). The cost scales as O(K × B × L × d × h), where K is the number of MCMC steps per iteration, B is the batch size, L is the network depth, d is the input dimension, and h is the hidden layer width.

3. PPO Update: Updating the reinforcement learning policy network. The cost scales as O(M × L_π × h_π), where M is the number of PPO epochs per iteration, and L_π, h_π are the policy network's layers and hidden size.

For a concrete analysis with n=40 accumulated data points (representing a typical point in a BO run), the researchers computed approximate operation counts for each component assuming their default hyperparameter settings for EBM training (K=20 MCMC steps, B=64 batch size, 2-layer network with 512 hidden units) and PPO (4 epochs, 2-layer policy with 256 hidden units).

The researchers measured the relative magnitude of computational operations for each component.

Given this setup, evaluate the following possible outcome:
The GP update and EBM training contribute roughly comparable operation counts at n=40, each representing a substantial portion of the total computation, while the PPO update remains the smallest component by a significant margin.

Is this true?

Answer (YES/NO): NO